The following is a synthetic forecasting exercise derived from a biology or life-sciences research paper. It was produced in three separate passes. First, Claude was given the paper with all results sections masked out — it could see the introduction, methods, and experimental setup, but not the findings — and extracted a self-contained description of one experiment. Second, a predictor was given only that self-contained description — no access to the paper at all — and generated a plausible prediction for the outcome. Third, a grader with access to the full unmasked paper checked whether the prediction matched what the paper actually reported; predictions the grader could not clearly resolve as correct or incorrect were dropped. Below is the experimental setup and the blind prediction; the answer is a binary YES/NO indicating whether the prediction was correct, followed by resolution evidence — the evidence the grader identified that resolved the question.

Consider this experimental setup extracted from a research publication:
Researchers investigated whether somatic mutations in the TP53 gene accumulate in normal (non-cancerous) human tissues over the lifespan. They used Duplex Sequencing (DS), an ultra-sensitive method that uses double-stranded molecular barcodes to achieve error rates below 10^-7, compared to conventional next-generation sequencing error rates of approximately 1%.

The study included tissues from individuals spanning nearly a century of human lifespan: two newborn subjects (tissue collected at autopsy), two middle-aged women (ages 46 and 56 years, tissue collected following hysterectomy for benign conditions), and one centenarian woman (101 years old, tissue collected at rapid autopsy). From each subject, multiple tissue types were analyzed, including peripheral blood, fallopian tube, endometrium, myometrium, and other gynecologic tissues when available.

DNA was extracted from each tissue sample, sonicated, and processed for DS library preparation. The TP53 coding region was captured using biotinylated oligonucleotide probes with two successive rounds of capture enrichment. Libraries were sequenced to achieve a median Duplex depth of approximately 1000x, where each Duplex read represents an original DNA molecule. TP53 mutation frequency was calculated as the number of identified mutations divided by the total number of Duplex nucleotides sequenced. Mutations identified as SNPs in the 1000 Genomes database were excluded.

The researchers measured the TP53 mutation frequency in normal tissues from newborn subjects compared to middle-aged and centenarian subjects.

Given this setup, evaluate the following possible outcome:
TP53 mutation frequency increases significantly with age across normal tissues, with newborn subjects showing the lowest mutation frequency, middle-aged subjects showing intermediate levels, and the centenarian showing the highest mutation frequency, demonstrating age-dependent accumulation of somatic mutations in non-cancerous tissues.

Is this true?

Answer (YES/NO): YES